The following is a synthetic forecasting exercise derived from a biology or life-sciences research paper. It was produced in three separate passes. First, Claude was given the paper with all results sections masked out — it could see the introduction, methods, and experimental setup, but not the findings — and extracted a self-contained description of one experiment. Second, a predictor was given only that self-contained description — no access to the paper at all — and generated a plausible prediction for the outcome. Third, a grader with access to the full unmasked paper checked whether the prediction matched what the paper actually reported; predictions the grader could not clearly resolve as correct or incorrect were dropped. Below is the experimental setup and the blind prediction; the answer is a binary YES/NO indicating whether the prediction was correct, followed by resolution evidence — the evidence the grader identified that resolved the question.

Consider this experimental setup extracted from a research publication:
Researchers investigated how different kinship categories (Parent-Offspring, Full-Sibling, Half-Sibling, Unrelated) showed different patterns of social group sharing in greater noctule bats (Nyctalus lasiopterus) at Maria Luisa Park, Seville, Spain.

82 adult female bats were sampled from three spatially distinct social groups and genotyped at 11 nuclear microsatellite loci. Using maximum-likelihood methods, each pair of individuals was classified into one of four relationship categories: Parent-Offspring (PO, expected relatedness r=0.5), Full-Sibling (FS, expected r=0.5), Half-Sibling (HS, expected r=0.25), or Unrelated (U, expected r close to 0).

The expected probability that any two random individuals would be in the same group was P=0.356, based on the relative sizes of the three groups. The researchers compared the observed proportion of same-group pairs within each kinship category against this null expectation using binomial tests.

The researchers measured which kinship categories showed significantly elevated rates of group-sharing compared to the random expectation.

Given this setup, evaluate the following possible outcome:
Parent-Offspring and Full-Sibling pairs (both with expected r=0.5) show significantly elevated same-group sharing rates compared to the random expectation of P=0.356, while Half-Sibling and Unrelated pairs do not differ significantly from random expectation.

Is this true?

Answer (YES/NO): NO